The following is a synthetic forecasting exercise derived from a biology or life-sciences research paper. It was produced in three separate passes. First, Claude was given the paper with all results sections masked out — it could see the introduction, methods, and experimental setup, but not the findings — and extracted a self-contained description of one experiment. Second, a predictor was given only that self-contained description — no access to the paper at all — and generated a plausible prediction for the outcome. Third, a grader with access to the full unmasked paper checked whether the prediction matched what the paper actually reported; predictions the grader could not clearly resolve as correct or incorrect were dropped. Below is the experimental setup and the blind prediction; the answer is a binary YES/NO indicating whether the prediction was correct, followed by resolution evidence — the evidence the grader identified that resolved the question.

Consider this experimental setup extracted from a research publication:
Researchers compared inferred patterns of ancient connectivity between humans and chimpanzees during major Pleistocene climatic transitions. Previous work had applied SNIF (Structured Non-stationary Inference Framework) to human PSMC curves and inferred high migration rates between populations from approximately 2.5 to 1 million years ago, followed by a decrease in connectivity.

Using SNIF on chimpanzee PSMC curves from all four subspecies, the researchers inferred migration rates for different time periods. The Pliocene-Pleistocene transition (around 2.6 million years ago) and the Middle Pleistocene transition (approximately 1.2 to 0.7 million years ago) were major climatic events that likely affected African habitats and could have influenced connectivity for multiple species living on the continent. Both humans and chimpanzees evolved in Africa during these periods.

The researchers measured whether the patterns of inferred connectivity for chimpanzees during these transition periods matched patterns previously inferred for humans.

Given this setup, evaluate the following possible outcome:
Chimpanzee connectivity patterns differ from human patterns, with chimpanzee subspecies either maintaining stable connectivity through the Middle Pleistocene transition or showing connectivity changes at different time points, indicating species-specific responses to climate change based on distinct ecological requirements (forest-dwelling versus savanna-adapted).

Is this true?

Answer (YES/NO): NO